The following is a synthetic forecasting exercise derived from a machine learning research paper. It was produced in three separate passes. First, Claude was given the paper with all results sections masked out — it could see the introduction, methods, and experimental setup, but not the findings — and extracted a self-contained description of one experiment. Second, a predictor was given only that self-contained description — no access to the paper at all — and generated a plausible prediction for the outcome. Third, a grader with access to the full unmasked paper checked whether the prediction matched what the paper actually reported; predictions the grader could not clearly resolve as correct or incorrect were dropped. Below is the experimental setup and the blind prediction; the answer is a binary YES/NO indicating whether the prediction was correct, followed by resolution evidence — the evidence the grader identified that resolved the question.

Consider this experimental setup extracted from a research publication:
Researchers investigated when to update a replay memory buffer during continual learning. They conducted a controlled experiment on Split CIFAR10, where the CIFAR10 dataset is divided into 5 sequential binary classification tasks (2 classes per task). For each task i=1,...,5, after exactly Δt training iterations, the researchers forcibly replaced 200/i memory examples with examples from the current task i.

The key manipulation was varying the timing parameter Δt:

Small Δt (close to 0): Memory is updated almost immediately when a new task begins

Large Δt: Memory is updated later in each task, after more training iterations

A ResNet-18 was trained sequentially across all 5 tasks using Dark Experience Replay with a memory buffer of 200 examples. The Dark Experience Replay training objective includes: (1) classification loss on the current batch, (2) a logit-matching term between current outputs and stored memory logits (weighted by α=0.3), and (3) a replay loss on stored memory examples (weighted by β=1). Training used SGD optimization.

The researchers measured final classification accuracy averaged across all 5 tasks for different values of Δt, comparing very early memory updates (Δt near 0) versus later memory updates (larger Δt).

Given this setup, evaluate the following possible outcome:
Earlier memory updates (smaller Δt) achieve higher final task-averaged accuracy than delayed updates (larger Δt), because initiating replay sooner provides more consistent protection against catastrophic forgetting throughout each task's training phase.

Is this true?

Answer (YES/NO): NO